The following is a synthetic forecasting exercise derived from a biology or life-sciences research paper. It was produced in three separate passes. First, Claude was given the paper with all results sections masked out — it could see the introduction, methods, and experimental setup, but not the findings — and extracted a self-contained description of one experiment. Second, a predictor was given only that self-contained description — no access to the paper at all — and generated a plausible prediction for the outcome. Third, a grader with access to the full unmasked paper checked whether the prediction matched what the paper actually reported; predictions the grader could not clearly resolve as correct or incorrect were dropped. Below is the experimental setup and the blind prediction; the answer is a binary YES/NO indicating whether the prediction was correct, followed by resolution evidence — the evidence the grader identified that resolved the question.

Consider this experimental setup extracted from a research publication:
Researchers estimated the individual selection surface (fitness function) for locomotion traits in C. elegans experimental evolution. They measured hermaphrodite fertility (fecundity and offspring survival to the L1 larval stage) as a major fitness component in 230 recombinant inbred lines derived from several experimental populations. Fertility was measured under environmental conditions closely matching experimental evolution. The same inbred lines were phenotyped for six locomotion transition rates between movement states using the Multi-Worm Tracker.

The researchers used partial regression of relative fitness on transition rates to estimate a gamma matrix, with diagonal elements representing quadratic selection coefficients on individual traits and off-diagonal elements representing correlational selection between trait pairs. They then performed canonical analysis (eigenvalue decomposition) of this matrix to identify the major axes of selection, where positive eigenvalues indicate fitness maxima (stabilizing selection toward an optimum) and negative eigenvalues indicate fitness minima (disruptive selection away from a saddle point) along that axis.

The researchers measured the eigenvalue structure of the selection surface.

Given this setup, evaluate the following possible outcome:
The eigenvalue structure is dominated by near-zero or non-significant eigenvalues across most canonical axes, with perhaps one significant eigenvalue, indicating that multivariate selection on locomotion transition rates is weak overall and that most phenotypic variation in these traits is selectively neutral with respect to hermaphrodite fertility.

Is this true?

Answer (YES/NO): NO